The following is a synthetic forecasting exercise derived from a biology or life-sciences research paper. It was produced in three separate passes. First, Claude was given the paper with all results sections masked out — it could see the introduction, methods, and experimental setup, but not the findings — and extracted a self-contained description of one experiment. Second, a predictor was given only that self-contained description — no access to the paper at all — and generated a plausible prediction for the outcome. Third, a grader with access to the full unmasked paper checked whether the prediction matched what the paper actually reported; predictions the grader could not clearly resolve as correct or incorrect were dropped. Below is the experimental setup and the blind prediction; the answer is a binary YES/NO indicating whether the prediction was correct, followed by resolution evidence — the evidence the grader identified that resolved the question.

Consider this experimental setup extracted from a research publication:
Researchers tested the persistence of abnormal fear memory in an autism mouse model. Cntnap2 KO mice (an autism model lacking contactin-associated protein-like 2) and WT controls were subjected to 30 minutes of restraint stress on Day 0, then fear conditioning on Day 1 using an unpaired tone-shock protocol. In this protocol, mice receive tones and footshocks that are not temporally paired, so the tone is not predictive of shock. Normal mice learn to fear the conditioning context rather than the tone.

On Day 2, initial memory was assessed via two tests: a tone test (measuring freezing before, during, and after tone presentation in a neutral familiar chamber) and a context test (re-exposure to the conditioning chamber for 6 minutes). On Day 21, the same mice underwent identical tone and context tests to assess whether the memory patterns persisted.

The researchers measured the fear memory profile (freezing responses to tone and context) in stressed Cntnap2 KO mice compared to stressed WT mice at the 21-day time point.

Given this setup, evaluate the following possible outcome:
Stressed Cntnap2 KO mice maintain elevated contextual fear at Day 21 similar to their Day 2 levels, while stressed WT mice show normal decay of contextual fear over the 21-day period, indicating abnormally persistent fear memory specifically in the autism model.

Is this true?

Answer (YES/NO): NO